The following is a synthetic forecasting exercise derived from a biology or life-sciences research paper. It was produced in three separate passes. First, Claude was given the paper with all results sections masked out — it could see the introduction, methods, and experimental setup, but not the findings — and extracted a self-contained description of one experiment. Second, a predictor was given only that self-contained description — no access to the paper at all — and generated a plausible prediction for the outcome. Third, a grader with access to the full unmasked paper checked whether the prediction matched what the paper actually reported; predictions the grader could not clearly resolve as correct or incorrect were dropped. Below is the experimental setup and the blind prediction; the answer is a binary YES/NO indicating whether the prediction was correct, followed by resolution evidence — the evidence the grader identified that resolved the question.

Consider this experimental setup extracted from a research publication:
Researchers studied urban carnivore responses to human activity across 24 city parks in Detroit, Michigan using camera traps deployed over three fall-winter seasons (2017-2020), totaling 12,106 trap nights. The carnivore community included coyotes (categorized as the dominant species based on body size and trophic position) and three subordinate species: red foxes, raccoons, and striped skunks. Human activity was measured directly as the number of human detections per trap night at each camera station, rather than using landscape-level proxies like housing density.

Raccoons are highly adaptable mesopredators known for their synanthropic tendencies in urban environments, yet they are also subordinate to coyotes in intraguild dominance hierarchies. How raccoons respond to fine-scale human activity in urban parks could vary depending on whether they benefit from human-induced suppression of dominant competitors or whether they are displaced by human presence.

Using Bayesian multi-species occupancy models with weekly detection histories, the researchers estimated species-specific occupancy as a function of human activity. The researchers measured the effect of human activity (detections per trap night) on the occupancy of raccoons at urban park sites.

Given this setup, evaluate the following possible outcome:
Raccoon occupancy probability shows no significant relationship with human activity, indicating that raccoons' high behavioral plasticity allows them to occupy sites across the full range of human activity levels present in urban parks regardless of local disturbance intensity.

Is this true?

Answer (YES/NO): YES